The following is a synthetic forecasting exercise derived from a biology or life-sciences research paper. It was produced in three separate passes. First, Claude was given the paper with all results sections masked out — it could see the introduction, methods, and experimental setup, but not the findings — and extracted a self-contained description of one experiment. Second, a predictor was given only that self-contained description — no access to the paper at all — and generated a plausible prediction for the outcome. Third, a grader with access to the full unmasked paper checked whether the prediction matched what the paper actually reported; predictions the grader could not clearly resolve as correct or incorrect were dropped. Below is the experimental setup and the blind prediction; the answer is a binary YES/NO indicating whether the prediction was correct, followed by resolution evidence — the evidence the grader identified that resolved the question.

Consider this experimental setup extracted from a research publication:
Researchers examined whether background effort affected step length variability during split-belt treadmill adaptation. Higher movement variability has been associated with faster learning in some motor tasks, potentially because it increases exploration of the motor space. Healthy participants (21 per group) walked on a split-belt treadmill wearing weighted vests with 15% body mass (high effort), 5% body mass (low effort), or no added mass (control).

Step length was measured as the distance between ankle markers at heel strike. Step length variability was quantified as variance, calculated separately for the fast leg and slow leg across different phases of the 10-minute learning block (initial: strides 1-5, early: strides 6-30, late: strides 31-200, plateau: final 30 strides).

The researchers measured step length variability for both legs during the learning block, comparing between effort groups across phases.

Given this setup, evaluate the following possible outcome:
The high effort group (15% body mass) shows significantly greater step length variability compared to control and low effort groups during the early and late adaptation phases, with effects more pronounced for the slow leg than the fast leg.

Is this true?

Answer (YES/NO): NO